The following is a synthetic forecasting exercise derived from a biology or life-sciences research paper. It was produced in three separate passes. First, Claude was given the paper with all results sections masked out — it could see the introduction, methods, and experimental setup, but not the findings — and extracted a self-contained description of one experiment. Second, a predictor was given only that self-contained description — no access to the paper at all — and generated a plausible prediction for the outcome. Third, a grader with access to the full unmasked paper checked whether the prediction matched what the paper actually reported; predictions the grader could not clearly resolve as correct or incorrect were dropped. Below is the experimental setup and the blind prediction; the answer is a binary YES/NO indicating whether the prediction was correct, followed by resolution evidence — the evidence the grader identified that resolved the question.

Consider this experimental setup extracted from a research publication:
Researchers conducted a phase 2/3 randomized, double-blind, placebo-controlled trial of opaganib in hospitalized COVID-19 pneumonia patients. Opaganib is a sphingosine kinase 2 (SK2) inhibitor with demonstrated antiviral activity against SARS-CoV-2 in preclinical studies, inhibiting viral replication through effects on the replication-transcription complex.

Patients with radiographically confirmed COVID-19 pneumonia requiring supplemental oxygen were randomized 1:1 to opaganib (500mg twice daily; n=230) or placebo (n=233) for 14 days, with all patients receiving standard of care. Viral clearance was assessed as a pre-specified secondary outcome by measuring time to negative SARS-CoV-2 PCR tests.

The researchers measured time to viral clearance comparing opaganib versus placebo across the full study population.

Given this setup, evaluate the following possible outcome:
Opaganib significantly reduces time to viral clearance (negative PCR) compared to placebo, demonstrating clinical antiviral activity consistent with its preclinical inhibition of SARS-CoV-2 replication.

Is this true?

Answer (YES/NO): YES